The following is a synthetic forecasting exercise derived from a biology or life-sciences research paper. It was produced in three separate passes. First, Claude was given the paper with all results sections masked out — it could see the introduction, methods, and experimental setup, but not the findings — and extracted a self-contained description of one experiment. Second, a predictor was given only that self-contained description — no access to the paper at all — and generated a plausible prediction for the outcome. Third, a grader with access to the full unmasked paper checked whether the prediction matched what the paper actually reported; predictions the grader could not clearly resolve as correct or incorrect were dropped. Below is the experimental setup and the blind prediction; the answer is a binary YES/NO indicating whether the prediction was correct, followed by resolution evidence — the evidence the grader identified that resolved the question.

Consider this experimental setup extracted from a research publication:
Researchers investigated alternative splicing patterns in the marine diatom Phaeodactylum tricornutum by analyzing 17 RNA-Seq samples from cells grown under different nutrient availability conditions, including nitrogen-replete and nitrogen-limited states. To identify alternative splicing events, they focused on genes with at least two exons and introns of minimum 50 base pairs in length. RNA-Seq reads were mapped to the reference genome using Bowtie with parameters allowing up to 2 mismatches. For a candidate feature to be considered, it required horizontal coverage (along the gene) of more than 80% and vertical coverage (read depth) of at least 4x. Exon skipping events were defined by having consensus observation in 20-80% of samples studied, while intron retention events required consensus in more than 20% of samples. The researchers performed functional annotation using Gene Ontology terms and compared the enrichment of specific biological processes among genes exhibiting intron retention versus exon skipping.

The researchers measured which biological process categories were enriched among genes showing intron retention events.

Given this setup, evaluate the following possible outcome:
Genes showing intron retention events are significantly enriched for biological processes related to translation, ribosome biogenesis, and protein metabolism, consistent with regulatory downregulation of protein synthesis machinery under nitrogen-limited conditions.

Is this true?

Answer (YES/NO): NO